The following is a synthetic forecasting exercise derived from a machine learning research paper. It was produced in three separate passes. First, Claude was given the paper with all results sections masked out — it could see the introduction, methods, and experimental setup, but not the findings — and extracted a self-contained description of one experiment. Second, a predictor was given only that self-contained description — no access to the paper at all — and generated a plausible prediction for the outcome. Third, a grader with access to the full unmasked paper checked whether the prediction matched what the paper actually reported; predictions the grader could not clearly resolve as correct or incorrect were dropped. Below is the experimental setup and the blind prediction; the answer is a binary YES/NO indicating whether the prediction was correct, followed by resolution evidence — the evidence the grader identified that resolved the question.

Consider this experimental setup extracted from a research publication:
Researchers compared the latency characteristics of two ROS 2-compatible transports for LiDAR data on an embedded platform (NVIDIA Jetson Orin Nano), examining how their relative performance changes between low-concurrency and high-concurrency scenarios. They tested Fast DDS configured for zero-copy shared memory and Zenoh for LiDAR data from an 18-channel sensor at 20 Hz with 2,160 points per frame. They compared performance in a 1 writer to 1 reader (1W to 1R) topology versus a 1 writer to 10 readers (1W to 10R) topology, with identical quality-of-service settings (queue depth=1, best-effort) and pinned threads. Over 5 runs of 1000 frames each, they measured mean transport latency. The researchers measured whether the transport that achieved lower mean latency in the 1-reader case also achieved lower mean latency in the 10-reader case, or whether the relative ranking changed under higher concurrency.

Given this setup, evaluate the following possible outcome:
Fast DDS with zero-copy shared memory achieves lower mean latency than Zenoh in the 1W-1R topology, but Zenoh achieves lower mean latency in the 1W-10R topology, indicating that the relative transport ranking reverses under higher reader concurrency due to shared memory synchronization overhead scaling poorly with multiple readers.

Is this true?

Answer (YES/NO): NO